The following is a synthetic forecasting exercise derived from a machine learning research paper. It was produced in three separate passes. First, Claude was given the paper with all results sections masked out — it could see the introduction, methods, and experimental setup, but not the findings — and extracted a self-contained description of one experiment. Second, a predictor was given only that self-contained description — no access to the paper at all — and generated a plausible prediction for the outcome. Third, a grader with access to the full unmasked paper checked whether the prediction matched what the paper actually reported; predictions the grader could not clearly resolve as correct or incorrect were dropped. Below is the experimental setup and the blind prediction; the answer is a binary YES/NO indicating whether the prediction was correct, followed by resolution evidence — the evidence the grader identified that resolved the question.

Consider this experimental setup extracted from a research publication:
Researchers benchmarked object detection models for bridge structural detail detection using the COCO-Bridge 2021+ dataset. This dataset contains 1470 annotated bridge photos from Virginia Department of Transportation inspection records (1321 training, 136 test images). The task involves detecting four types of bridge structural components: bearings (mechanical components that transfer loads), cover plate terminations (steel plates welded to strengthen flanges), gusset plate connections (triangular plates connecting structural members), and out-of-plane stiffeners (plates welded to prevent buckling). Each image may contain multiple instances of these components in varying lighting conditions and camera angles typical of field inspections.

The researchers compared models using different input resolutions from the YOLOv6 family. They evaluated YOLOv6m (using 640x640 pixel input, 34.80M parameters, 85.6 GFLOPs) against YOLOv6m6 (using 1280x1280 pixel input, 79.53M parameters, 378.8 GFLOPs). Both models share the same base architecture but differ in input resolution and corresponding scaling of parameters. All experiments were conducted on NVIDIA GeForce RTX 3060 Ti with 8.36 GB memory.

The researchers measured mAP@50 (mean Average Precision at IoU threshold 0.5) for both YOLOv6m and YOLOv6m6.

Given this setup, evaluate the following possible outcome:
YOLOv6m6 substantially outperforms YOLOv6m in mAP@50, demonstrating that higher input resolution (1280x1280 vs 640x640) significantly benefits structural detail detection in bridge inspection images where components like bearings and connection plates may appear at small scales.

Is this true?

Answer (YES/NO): NO